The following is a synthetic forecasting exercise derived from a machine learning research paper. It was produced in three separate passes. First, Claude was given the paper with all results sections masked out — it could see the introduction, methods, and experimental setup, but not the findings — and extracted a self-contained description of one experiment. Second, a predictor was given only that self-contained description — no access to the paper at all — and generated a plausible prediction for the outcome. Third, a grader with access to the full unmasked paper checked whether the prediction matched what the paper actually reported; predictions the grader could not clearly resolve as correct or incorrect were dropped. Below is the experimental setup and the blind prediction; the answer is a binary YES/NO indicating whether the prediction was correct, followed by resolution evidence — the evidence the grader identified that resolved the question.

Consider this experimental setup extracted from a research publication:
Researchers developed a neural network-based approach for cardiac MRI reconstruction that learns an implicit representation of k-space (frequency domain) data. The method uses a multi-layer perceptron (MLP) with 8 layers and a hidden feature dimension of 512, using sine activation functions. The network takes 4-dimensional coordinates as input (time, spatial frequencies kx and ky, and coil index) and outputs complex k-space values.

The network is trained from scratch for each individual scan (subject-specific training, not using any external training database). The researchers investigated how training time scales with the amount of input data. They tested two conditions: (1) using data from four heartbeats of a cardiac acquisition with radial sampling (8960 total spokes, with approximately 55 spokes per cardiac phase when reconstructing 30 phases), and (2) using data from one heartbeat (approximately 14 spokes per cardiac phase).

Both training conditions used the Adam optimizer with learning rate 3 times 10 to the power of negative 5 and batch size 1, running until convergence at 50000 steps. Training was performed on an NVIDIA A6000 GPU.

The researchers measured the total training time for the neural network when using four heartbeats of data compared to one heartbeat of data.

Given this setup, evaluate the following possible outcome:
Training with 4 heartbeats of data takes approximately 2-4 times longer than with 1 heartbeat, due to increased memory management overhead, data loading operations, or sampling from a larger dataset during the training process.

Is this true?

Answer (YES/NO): YES